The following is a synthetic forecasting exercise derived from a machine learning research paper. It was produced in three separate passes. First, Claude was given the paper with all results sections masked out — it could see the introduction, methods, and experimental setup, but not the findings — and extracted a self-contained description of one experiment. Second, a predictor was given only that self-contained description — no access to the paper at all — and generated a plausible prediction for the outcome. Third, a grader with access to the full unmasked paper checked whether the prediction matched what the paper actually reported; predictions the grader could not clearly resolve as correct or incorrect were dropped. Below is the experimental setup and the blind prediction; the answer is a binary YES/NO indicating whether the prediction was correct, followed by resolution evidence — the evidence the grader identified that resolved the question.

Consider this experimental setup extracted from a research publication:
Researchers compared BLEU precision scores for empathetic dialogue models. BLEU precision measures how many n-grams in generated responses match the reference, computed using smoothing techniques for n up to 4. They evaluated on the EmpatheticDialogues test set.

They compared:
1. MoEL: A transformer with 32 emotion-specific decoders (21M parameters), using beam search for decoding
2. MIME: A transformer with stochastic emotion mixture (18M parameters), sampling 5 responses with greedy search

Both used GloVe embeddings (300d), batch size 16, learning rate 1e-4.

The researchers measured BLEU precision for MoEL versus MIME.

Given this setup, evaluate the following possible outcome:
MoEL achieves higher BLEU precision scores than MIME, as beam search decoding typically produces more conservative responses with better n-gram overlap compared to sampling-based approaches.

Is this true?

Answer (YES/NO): NO